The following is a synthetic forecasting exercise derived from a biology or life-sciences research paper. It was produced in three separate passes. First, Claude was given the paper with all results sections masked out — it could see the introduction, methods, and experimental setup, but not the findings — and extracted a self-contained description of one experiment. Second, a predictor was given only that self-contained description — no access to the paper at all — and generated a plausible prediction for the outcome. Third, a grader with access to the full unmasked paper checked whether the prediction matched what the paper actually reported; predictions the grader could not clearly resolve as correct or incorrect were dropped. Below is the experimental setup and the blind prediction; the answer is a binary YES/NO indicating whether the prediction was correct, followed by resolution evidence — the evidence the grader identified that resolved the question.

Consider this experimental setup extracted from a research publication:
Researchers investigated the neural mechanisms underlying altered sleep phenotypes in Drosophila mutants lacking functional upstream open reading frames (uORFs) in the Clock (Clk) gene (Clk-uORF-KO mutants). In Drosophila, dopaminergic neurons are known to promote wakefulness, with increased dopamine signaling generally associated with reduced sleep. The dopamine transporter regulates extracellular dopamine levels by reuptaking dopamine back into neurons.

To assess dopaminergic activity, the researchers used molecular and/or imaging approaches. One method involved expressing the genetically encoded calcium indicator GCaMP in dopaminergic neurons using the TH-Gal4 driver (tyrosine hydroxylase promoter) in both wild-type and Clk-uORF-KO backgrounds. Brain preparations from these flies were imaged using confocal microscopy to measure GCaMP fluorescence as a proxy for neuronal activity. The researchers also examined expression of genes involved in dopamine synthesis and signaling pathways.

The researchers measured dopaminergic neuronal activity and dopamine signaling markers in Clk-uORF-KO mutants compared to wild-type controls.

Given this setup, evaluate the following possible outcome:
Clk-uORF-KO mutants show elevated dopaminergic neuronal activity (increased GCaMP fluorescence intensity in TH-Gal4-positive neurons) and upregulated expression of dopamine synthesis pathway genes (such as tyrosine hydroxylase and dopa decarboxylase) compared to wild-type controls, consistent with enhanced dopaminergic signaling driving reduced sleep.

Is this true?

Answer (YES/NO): NO